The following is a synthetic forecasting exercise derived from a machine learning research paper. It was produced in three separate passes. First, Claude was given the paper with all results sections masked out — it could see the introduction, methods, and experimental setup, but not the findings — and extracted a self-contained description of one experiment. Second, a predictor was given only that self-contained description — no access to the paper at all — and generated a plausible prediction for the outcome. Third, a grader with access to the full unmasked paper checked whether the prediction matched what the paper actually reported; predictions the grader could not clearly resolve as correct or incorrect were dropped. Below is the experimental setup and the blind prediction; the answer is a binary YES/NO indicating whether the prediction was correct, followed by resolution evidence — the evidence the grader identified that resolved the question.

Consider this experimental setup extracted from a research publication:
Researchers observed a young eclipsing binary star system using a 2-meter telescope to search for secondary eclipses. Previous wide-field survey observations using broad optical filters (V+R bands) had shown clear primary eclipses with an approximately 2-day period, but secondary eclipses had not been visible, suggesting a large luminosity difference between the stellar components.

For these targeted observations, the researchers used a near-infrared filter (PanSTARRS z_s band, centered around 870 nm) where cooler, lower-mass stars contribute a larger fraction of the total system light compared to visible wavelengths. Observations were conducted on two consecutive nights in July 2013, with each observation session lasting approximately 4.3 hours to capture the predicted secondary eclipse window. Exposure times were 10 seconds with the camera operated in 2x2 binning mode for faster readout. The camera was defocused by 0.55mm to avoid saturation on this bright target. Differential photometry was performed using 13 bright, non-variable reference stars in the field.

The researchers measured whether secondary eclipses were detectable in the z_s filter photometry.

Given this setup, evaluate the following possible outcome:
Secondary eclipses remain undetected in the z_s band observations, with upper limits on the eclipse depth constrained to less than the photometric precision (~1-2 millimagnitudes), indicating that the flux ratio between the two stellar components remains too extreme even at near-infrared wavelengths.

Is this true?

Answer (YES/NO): NO